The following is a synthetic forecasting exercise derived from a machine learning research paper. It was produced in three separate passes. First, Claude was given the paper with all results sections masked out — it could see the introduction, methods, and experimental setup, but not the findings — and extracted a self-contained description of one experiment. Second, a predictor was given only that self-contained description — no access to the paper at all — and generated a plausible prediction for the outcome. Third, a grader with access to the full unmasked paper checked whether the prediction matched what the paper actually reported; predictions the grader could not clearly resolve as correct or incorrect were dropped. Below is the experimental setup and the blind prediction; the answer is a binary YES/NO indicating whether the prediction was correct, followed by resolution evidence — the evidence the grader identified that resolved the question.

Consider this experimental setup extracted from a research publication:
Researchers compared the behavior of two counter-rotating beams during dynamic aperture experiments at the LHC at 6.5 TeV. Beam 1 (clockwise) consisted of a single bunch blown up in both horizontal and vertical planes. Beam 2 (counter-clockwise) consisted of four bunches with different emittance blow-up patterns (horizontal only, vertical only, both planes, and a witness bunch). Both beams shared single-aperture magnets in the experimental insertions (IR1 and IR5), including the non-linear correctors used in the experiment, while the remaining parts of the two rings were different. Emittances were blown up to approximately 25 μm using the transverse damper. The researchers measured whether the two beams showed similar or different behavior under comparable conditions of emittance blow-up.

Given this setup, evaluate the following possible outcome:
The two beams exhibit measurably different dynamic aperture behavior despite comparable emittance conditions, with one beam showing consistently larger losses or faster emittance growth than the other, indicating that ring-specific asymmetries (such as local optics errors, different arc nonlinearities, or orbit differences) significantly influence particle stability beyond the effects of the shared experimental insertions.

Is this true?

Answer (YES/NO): YES